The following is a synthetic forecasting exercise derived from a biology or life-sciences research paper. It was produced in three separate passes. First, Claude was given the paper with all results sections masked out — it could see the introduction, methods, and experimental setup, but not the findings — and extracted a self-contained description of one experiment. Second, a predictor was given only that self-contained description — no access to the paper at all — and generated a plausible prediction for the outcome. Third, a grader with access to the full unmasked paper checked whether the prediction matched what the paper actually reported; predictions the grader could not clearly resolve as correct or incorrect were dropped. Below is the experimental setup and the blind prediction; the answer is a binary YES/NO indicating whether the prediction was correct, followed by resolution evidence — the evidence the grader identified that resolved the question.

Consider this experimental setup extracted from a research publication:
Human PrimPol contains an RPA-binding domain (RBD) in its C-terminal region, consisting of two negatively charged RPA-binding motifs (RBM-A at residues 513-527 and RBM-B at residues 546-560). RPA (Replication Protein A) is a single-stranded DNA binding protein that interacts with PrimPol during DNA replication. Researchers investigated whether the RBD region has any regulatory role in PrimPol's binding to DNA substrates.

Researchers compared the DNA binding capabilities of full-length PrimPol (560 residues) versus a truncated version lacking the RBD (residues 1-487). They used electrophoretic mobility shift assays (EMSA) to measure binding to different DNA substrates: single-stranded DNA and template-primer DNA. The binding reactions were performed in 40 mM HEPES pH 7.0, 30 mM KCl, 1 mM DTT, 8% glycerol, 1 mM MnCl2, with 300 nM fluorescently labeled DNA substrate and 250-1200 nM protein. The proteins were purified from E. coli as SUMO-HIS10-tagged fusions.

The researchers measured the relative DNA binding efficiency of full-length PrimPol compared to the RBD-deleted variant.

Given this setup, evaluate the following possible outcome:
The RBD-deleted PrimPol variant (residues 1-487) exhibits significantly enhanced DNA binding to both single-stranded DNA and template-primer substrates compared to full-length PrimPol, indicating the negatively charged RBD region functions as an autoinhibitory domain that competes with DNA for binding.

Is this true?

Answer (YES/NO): NO